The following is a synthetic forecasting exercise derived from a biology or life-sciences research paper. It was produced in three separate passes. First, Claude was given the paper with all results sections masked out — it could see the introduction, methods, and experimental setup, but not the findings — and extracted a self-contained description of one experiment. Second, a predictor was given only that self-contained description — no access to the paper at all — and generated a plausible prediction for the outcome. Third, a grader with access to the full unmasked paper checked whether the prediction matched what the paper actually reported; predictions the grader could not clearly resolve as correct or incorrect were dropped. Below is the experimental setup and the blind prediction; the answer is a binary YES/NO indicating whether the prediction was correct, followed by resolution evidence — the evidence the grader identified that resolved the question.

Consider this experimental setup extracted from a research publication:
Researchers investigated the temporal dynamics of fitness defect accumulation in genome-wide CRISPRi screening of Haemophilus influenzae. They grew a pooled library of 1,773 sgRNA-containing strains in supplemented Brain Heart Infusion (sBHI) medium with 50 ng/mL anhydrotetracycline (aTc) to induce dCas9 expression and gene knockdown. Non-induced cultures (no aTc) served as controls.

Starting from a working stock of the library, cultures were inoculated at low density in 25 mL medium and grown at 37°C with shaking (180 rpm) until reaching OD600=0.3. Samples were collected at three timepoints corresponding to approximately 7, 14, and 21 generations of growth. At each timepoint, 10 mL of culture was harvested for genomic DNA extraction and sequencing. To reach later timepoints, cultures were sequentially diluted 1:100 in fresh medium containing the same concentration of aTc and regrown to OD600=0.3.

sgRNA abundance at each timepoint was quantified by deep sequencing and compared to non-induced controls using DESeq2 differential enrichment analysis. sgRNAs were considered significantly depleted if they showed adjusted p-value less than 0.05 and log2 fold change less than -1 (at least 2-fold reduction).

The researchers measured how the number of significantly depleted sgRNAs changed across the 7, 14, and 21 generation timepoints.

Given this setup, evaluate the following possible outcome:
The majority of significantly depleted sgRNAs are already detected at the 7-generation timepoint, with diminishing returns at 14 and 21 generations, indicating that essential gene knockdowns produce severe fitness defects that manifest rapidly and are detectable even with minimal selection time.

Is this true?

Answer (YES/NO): NO